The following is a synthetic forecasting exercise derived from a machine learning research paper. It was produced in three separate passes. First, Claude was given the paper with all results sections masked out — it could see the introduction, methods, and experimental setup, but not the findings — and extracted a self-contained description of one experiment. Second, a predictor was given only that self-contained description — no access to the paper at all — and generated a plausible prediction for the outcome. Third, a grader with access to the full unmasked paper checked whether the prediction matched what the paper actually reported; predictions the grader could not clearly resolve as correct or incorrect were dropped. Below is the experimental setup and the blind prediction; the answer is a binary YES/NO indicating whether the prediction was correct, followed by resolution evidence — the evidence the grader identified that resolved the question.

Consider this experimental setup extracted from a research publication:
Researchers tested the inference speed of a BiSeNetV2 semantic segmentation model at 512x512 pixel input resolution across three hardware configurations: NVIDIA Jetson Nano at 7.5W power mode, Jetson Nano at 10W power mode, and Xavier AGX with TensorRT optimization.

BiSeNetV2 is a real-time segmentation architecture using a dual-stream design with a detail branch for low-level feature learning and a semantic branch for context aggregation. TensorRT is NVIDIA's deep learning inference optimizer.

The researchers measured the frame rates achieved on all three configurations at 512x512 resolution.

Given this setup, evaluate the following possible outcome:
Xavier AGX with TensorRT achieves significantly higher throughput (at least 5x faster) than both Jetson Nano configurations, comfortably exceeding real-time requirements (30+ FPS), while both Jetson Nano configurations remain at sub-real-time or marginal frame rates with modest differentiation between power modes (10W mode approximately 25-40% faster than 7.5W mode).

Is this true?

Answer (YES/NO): NO